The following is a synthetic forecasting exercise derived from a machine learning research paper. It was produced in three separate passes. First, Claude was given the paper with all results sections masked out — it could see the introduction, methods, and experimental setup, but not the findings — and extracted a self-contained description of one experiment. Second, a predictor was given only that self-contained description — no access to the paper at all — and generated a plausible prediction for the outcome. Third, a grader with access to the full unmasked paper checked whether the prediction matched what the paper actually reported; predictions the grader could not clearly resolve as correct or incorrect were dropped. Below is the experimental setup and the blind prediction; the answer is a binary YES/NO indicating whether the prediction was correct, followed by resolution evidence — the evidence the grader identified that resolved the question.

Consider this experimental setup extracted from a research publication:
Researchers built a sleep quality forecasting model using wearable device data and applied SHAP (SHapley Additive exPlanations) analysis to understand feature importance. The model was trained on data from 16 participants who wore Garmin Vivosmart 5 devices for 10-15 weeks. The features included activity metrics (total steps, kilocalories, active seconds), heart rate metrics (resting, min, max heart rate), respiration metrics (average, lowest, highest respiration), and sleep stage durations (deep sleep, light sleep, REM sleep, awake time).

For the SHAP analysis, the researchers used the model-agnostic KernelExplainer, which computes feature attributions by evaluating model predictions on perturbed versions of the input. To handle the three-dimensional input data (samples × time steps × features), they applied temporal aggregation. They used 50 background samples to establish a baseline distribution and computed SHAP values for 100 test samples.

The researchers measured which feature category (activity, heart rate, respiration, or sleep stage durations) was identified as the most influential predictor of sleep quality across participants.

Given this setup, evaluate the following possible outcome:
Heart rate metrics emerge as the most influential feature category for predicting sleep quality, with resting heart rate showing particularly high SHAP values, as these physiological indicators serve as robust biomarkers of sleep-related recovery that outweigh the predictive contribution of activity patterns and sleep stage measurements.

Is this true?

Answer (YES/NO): NO